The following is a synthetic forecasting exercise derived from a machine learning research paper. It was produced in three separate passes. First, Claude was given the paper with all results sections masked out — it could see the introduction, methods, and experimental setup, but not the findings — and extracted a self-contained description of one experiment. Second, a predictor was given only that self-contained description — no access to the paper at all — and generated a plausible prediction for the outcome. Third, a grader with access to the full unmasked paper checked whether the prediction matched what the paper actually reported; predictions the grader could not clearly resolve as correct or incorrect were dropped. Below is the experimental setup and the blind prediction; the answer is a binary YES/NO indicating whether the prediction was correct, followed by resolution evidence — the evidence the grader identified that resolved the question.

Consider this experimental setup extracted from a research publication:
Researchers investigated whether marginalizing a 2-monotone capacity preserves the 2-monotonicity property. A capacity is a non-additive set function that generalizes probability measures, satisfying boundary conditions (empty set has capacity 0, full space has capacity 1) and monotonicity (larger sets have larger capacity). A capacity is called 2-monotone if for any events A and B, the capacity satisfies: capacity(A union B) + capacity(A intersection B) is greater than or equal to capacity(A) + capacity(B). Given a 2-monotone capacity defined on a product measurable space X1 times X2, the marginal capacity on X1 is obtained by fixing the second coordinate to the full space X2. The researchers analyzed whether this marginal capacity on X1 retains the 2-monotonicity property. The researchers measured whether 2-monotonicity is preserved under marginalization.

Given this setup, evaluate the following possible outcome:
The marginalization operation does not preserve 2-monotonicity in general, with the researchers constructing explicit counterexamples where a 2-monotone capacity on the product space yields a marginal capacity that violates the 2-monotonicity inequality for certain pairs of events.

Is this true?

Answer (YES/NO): NO